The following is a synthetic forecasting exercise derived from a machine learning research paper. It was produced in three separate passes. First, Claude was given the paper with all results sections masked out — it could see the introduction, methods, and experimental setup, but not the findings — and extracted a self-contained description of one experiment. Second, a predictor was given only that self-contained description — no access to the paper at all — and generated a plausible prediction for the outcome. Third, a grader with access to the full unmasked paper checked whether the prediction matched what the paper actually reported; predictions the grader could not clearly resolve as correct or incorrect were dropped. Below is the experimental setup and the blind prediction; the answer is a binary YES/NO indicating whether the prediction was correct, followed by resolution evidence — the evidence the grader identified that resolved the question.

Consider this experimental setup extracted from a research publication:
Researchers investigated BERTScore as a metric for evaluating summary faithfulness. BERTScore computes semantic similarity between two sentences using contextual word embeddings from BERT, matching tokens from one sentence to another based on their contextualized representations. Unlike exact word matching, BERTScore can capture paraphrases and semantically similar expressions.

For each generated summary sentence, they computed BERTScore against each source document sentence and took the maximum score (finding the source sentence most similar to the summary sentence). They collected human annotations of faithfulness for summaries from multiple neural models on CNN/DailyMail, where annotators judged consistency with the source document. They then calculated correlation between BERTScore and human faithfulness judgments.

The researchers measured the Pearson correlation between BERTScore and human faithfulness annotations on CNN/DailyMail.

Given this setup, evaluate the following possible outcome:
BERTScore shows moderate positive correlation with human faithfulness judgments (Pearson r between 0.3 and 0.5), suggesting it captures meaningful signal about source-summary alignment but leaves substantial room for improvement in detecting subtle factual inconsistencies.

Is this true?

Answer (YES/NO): NO